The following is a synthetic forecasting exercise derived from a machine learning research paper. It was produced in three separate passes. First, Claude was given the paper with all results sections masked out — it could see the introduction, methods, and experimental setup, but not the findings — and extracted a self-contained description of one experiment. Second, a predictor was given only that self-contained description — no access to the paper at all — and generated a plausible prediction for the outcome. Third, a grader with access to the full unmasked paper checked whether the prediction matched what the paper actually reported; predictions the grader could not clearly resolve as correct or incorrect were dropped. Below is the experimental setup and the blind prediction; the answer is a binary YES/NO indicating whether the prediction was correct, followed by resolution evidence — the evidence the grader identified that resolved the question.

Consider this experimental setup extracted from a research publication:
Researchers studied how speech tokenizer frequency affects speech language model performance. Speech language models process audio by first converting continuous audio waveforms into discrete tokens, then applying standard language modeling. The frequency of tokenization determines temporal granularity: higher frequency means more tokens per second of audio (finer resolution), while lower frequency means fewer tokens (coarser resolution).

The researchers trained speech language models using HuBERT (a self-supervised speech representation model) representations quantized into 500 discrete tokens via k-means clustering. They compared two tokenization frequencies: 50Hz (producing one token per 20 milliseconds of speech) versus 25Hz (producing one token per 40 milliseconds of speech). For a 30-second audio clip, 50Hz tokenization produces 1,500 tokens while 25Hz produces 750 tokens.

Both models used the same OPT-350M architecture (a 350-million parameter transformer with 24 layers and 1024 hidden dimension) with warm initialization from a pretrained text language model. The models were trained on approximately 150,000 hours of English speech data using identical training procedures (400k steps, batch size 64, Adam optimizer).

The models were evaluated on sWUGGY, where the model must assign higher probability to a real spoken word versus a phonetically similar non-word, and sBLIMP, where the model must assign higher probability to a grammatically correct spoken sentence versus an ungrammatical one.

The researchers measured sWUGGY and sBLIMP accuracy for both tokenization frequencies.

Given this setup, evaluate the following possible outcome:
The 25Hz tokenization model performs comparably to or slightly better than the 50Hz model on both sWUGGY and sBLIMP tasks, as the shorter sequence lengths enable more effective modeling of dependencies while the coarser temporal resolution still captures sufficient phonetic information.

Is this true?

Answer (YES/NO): NO